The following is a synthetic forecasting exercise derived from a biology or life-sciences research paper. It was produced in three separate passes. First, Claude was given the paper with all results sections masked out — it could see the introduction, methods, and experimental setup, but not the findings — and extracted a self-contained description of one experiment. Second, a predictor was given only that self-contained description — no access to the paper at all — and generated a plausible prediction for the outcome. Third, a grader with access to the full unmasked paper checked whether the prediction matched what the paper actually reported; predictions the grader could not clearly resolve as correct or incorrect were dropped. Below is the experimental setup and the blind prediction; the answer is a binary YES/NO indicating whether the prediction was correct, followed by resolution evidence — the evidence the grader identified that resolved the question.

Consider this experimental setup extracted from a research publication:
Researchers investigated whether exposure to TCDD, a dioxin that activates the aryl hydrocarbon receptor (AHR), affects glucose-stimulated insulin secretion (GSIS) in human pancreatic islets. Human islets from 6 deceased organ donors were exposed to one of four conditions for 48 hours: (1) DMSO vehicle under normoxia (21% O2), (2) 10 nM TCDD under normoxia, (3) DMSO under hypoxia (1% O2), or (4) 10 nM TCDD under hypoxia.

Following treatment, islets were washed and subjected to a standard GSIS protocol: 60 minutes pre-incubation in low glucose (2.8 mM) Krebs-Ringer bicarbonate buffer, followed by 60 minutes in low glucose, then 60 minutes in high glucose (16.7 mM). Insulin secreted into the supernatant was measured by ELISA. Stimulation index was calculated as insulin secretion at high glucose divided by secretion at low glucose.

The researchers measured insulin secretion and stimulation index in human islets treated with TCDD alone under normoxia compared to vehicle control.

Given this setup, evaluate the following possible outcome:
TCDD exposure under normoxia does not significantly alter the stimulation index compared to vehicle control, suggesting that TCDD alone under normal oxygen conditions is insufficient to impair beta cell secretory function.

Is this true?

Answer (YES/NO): YES